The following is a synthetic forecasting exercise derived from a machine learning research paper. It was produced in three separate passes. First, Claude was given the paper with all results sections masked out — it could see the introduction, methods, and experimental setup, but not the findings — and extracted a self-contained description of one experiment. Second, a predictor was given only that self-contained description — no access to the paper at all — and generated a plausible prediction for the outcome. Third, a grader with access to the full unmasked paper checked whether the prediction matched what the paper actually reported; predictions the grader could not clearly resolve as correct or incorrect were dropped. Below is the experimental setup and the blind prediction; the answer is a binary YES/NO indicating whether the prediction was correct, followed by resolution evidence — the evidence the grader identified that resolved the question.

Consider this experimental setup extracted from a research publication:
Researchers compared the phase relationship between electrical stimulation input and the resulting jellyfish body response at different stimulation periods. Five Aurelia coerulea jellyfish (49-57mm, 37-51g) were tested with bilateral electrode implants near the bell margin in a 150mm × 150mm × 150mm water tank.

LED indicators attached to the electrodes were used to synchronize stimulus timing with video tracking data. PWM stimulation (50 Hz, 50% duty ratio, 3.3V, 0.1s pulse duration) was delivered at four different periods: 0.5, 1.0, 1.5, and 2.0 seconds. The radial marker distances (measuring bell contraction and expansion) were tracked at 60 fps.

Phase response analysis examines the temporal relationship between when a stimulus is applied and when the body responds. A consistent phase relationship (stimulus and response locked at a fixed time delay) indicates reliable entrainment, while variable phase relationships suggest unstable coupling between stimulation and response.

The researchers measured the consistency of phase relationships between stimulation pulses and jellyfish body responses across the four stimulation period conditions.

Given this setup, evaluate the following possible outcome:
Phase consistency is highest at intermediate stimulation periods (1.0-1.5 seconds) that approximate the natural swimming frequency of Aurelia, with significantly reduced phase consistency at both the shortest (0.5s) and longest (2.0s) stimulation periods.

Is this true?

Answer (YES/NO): NO